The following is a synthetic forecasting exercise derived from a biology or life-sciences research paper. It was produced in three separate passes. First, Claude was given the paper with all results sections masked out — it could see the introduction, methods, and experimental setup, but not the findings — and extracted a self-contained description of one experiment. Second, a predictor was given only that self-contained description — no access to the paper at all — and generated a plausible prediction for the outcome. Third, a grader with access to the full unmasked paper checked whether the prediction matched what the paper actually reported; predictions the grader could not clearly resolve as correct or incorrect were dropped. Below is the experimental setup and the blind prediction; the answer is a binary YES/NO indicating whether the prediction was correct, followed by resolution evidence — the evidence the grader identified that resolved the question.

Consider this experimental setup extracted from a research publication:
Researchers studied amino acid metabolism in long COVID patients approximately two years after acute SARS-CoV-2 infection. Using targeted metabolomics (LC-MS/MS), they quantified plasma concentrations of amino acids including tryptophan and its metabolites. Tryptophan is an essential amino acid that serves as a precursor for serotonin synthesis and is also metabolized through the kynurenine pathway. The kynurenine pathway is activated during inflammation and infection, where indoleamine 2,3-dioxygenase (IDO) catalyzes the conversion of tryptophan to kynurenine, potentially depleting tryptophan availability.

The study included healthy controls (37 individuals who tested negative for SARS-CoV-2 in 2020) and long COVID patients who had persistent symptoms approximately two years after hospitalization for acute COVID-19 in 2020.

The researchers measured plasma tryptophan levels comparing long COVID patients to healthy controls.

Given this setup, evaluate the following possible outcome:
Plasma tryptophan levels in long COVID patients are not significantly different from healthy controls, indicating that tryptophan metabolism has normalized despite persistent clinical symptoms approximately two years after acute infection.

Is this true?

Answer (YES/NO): YES